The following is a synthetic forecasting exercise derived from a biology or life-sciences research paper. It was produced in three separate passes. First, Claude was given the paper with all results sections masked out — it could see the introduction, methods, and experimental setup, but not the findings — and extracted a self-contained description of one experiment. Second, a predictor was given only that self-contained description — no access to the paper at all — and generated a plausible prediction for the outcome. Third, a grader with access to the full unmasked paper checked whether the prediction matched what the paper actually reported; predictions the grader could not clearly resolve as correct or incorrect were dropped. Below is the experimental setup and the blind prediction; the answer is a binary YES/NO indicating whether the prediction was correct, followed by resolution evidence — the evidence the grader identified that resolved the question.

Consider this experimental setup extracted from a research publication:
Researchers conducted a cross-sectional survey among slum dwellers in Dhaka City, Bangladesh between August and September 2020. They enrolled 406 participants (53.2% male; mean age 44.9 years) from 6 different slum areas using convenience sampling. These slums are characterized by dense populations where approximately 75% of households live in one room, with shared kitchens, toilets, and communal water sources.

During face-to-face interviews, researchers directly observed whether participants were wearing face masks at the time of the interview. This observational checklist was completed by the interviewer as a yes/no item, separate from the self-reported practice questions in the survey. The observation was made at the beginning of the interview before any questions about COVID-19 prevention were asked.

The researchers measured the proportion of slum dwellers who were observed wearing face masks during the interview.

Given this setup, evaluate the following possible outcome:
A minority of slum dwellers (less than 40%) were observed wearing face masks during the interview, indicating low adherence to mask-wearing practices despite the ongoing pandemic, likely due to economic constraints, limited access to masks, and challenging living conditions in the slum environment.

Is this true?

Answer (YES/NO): NO